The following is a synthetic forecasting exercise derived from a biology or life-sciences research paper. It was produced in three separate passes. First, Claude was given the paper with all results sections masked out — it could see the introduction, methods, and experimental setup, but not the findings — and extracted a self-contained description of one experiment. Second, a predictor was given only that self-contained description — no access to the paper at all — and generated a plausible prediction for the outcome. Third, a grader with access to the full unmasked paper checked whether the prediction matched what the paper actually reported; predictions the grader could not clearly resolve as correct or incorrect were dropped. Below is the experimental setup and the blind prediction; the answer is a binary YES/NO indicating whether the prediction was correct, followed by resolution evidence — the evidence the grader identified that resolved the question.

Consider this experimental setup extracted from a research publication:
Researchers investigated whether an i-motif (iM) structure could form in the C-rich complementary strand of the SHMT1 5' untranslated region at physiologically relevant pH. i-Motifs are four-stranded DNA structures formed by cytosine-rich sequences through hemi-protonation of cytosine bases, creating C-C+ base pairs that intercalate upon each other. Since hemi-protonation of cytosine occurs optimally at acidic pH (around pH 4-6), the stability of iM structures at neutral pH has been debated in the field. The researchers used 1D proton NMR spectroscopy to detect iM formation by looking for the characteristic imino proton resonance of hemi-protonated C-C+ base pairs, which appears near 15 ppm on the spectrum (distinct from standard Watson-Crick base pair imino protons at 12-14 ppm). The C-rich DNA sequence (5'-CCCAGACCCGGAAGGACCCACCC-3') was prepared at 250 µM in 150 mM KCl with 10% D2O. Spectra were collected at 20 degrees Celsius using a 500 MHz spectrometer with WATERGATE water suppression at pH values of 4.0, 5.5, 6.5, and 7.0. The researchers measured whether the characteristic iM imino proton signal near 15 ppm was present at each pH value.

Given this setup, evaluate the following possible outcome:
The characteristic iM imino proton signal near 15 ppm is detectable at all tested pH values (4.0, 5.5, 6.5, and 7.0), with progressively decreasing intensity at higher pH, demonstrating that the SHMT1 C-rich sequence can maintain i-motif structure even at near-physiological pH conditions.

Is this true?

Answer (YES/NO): NO